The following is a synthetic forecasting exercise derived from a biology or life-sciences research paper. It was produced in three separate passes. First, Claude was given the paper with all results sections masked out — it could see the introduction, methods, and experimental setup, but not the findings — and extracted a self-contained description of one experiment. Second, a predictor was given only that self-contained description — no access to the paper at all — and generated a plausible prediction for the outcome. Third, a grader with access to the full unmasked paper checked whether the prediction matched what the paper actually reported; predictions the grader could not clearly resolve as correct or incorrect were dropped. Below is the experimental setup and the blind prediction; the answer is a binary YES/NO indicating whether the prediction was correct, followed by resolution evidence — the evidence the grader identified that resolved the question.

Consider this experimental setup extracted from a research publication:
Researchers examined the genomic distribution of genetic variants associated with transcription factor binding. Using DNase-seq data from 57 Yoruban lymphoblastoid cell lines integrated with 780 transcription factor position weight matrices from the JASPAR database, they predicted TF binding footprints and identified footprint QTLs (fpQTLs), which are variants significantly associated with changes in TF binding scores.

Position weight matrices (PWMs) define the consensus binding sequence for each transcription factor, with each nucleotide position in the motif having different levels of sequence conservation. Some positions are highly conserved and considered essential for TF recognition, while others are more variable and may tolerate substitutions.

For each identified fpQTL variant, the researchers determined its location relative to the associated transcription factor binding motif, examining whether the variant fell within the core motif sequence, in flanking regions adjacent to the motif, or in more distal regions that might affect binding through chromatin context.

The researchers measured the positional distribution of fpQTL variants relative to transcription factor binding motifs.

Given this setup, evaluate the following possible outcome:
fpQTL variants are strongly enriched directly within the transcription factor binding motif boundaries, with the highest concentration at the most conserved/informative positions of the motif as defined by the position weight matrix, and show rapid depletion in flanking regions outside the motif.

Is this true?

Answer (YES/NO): NO